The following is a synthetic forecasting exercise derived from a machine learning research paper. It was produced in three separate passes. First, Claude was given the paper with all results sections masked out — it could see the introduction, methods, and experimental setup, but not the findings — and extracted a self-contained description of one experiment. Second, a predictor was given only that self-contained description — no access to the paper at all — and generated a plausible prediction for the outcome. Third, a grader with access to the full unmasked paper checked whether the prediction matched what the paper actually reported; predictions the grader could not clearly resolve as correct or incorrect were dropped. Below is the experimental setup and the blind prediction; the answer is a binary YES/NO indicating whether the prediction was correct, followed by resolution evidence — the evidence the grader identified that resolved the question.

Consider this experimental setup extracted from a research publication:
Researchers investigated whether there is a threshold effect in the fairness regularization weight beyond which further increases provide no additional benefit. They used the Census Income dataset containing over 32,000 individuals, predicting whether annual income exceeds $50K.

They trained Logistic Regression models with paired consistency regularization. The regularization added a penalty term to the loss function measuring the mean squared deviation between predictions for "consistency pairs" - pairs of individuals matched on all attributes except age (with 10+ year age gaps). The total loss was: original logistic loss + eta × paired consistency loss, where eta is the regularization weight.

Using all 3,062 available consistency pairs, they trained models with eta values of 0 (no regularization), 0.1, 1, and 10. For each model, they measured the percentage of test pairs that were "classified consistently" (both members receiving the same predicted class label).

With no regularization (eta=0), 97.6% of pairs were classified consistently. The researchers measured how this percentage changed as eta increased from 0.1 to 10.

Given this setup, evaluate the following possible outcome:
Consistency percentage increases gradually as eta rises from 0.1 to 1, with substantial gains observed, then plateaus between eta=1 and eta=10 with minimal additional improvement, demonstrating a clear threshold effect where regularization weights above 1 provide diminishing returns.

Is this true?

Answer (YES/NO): NO